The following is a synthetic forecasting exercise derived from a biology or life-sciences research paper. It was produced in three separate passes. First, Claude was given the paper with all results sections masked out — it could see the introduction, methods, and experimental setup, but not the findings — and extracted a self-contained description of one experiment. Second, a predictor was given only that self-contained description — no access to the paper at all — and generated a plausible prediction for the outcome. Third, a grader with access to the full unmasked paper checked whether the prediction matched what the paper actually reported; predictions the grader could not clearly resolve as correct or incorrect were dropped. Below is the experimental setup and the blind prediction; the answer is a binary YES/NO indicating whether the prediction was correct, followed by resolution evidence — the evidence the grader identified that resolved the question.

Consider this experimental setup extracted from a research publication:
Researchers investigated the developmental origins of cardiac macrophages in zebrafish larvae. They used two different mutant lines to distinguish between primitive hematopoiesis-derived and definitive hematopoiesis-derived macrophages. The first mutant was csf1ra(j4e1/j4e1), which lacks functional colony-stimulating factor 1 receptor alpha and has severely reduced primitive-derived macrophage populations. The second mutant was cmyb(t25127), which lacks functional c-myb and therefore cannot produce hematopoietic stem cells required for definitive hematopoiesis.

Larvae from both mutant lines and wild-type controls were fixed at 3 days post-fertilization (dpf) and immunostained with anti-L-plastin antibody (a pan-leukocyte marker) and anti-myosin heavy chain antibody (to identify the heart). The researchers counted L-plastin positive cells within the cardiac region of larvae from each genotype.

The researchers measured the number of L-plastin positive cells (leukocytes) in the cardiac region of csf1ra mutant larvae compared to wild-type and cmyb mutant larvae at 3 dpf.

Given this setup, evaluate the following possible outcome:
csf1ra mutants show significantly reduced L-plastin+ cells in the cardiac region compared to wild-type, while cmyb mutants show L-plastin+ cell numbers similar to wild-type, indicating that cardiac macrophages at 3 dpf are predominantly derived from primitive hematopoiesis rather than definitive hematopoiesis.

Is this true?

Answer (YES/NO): NO